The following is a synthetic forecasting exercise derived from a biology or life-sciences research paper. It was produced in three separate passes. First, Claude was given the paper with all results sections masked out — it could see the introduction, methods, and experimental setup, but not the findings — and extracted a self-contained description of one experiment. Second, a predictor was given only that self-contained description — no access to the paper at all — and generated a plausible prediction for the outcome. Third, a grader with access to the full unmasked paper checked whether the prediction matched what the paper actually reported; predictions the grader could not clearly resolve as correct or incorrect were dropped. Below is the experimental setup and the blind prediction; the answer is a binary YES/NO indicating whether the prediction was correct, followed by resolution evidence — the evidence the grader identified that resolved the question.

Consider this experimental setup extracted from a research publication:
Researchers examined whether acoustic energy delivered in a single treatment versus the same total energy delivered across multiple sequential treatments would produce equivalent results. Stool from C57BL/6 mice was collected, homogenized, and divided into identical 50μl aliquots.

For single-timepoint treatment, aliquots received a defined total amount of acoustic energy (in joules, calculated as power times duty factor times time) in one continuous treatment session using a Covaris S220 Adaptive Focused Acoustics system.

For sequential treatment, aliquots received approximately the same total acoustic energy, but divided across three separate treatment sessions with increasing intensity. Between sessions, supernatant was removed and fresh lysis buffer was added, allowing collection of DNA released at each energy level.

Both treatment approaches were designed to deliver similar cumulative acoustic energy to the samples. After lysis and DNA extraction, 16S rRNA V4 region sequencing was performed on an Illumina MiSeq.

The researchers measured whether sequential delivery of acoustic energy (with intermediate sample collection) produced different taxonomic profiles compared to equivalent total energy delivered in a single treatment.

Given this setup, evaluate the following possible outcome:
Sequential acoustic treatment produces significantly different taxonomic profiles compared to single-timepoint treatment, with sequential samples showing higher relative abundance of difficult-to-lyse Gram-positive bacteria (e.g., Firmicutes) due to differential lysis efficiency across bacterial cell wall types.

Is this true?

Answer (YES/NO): NO